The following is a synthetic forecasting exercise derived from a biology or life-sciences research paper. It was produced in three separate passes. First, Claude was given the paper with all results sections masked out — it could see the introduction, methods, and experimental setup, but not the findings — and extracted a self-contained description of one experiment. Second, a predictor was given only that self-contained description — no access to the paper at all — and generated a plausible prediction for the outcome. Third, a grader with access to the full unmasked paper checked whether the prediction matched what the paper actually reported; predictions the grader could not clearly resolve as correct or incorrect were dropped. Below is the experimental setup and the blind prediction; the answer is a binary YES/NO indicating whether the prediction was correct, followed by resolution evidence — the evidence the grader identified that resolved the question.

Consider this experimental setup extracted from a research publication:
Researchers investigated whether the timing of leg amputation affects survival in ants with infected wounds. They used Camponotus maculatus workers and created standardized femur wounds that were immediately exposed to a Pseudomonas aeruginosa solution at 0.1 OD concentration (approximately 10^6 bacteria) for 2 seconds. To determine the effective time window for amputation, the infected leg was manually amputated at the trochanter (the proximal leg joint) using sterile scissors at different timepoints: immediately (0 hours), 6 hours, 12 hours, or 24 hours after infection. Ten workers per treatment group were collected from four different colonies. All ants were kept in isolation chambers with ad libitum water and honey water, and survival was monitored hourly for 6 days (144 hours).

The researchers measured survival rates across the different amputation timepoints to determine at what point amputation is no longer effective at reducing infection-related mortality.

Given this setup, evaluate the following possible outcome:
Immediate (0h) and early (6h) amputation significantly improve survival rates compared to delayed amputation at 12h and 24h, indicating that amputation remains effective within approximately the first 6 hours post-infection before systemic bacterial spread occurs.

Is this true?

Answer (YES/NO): YES